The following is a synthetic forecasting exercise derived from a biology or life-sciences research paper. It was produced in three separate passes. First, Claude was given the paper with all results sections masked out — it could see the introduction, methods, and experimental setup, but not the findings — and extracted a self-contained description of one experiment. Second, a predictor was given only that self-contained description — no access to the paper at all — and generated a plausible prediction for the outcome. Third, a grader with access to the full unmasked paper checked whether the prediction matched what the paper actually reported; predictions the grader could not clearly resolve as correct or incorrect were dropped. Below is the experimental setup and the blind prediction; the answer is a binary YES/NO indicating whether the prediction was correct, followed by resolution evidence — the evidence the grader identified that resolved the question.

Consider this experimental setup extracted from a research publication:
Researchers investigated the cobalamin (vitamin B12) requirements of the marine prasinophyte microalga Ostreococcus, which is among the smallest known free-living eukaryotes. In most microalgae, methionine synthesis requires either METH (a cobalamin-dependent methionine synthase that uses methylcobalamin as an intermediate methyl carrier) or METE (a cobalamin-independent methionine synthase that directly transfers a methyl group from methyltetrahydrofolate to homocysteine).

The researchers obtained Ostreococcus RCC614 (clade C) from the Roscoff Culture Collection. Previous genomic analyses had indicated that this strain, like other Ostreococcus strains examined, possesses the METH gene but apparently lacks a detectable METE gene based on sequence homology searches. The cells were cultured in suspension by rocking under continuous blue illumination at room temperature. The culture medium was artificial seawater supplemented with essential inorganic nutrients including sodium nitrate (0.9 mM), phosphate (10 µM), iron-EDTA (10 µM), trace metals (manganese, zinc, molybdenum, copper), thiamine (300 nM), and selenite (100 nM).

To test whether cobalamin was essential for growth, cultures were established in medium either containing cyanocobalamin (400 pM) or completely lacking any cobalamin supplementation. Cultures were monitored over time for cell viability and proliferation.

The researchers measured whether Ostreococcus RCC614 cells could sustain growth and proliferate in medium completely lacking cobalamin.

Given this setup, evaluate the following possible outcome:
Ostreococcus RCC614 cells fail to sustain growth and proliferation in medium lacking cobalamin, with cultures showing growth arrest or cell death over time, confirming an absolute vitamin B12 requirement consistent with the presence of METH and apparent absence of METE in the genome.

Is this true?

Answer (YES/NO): NO